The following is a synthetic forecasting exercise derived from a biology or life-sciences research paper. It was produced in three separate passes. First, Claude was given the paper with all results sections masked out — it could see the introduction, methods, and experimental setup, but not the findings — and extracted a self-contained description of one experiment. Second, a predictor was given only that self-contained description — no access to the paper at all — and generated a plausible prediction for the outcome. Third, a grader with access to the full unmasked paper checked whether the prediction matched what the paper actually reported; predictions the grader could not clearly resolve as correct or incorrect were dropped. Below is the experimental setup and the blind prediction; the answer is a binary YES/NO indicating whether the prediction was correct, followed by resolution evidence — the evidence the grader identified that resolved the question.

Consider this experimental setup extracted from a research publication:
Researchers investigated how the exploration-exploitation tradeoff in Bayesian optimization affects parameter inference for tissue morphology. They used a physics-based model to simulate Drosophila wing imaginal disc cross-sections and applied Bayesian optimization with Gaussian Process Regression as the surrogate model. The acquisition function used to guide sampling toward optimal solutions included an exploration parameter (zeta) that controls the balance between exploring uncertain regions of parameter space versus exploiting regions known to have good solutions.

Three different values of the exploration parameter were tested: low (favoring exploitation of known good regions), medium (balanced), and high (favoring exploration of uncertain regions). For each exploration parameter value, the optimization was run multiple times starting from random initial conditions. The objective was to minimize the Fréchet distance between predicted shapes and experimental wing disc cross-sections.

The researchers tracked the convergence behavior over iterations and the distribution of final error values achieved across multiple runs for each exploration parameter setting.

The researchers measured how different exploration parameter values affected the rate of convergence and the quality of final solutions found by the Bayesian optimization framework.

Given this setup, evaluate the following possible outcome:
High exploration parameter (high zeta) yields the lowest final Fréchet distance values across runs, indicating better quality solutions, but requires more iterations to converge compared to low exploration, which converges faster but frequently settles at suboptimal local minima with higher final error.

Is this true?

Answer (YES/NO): NO